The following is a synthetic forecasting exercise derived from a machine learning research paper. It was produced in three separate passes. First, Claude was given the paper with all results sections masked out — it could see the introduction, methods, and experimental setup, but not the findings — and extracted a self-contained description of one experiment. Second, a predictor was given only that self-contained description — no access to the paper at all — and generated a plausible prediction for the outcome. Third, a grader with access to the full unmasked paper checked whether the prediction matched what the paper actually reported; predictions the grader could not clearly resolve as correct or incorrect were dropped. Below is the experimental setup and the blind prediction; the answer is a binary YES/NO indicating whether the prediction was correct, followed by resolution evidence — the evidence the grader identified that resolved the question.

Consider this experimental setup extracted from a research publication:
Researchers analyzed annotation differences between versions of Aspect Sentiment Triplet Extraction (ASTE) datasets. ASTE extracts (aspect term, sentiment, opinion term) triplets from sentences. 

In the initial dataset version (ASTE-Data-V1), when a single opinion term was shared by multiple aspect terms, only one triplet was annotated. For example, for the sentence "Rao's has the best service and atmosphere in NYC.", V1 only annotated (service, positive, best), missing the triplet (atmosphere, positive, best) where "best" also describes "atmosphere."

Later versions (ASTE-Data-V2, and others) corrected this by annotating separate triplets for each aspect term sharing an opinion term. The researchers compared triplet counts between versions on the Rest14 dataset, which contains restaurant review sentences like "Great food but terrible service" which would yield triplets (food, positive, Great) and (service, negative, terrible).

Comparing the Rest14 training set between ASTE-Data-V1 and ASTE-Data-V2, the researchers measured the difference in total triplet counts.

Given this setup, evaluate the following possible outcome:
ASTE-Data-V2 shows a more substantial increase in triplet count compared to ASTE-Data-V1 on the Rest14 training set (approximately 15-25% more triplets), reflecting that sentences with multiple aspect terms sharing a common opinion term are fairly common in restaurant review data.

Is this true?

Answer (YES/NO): NO